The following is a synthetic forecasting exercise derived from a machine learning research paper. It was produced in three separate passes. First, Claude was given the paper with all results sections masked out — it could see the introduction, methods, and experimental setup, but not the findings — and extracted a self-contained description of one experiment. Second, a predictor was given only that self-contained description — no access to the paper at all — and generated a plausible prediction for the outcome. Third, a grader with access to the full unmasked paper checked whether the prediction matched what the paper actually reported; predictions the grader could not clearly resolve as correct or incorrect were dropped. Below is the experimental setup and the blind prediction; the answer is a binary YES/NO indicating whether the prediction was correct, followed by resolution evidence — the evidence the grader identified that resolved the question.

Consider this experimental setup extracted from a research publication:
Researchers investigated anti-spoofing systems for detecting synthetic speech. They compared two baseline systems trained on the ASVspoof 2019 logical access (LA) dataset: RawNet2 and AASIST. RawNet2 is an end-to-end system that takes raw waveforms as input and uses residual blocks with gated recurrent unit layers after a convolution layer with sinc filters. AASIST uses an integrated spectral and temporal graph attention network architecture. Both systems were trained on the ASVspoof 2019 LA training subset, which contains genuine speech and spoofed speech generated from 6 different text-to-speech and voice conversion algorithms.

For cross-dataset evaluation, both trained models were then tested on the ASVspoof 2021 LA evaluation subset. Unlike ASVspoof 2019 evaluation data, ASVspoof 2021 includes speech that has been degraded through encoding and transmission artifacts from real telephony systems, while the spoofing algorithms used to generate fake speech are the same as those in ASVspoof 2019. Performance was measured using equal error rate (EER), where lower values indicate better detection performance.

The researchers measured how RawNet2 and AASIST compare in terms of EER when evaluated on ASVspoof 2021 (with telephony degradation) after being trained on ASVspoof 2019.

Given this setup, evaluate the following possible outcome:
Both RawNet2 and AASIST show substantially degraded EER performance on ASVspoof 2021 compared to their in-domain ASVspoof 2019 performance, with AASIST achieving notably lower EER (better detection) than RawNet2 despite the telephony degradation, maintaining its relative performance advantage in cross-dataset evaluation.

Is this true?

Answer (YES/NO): NO